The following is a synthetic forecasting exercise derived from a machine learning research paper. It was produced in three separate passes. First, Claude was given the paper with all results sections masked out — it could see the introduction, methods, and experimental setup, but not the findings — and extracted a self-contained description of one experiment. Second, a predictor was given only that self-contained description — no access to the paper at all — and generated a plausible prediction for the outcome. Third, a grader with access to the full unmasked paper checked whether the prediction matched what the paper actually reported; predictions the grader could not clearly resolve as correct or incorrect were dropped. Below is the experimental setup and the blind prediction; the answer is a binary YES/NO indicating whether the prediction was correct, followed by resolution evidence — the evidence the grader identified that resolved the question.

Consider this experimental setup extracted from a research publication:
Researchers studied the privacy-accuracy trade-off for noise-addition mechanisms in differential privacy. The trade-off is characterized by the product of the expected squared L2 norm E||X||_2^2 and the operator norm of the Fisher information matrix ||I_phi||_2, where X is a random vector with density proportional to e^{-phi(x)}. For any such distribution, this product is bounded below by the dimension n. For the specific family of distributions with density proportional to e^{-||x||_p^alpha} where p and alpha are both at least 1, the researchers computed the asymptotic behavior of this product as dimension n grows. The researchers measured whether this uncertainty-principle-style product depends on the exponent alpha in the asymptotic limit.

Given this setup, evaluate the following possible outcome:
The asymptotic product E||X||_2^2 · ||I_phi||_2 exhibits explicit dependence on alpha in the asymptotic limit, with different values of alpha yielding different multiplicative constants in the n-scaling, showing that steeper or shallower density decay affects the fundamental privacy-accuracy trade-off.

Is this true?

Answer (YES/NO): NO